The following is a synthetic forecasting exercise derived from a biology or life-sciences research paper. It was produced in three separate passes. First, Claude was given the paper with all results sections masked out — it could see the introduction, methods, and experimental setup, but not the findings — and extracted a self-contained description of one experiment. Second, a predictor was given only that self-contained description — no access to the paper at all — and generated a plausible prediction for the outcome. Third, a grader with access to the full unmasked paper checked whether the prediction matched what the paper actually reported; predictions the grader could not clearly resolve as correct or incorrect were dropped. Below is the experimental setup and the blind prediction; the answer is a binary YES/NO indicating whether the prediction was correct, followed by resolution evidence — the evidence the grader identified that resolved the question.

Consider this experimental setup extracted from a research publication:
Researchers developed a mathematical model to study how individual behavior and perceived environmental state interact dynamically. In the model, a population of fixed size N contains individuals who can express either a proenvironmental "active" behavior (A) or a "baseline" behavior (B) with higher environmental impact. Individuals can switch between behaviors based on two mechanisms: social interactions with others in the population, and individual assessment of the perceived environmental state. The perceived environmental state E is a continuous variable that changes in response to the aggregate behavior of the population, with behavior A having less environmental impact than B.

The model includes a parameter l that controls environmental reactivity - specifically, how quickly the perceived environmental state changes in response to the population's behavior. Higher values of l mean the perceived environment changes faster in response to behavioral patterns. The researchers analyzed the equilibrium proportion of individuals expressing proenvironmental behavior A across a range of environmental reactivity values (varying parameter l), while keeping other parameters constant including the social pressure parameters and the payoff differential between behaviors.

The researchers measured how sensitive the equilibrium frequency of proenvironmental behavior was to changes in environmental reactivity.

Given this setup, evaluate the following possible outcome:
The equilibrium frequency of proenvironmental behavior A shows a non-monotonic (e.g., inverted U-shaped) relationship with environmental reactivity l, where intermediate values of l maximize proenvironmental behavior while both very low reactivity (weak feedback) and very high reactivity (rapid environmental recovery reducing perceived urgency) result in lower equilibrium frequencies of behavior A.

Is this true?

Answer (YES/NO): NO